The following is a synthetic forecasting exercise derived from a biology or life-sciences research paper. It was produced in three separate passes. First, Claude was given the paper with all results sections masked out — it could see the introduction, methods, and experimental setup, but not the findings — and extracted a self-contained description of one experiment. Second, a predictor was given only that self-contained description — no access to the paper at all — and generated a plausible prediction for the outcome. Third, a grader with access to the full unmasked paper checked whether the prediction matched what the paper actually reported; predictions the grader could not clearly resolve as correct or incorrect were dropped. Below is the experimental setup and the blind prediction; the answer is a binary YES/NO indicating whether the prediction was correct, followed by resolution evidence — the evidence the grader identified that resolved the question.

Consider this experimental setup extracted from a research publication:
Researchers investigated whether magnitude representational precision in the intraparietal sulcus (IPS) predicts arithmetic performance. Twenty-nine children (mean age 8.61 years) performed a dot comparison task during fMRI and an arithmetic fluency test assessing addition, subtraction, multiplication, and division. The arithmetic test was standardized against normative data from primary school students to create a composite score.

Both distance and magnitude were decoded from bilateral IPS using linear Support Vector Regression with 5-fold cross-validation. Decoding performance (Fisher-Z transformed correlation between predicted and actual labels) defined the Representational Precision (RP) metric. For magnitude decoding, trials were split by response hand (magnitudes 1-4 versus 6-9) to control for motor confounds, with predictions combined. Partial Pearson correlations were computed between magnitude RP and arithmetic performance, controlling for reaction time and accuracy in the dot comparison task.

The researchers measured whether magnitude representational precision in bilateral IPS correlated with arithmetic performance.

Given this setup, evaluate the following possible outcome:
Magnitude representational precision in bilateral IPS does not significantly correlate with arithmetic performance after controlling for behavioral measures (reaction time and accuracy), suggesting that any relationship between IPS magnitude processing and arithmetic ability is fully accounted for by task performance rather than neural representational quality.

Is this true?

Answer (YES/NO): YES